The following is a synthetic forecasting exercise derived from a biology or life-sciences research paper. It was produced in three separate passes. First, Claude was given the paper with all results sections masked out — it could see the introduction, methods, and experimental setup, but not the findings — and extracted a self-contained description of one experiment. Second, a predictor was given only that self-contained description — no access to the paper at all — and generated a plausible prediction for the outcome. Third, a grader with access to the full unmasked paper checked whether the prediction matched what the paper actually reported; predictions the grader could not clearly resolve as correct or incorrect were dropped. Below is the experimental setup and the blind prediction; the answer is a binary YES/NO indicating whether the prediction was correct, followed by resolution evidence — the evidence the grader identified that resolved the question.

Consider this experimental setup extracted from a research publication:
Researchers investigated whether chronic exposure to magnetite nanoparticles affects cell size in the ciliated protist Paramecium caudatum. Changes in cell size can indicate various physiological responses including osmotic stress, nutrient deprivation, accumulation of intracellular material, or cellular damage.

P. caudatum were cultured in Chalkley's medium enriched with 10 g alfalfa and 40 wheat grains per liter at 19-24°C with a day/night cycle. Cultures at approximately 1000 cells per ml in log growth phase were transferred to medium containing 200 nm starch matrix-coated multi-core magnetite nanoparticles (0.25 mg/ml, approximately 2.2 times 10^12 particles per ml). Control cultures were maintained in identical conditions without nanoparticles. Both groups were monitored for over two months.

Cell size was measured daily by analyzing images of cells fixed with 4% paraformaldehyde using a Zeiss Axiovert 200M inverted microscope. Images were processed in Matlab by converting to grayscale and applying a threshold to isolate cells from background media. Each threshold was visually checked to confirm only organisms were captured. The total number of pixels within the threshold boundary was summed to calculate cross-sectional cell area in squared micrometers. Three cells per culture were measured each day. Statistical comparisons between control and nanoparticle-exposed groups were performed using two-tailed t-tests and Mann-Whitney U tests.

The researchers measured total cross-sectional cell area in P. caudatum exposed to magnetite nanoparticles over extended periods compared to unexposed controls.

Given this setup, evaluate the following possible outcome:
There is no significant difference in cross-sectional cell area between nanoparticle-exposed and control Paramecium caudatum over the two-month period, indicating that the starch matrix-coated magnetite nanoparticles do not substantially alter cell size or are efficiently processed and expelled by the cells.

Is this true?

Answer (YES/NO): YES